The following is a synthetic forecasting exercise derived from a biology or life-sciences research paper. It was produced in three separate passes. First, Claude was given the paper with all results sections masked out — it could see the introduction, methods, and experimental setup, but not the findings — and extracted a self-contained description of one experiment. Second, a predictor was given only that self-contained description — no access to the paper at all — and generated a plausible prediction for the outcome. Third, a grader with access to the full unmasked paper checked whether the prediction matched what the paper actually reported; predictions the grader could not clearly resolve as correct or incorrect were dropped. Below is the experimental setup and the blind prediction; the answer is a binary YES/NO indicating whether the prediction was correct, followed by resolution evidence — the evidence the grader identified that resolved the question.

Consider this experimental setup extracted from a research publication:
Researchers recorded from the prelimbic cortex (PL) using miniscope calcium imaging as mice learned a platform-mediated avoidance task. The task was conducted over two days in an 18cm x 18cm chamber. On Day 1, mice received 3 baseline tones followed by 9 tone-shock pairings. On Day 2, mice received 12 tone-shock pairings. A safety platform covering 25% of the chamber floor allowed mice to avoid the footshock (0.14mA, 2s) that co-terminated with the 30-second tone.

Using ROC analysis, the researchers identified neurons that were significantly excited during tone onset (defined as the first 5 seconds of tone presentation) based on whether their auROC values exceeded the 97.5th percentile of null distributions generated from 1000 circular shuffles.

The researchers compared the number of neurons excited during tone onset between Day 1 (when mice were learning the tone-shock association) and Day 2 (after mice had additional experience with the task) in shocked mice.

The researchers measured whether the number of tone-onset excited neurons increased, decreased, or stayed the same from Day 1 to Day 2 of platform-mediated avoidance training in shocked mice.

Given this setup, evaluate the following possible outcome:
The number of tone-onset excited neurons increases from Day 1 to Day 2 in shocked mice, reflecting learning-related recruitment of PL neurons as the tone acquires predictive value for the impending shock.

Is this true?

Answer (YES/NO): NO